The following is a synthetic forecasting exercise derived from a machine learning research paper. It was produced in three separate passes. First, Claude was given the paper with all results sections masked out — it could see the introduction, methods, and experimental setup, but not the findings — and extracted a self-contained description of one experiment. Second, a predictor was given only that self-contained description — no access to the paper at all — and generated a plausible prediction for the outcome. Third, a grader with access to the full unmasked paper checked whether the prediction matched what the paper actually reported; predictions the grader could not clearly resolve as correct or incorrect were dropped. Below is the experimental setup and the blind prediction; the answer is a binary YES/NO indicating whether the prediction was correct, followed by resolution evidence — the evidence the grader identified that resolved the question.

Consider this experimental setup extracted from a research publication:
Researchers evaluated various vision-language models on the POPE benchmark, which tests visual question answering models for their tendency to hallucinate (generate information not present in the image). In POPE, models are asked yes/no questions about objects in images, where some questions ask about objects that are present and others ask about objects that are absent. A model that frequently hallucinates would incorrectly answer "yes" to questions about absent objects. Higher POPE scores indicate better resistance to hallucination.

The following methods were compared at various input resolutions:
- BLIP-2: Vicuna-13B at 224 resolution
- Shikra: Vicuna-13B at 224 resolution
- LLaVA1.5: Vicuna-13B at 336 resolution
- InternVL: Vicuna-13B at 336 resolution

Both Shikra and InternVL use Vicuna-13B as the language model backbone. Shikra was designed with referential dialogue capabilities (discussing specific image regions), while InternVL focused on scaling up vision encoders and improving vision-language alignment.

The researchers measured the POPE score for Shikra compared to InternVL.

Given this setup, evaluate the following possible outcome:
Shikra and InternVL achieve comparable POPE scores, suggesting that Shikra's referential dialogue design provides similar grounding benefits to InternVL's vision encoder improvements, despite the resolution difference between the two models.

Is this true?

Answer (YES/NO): NO